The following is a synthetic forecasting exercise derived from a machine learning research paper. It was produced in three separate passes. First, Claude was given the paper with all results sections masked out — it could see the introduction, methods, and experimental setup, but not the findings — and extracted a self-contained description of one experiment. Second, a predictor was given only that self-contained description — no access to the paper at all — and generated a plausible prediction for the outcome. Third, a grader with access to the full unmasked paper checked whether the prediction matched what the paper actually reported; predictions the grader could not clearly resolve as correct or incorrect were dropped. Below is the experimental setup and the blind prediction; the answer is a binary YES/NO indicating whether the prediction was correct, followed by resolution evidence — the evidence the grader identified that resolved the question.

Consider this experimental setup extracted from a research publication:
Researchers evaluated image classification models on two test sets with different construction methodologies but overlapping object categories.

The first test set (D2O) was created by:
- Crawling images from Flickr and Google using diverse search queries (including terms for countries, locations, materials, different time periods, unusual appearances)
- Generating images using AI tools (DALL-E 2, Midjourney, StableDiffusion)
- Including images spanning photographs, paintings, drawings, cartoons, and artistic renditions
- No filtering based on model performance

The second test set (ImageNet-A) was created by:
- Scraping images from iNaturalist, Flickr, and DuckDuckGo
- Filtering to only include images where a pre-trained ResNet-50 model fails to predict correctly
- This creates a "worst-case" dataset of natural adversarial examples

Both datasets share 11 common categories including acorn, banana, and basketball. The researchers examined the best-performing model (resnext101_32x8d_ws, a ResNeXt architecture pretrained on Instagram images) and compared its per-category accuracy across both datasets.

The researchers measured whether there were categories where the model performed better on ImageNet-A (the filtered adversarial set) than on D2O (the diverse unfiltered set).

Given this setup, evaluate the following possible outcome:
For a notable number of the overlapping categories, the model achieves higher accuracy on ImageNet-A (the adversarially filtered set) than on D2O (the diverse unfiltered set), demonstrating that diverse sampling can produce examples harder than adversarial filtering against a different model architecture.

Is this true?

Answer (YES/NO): NO